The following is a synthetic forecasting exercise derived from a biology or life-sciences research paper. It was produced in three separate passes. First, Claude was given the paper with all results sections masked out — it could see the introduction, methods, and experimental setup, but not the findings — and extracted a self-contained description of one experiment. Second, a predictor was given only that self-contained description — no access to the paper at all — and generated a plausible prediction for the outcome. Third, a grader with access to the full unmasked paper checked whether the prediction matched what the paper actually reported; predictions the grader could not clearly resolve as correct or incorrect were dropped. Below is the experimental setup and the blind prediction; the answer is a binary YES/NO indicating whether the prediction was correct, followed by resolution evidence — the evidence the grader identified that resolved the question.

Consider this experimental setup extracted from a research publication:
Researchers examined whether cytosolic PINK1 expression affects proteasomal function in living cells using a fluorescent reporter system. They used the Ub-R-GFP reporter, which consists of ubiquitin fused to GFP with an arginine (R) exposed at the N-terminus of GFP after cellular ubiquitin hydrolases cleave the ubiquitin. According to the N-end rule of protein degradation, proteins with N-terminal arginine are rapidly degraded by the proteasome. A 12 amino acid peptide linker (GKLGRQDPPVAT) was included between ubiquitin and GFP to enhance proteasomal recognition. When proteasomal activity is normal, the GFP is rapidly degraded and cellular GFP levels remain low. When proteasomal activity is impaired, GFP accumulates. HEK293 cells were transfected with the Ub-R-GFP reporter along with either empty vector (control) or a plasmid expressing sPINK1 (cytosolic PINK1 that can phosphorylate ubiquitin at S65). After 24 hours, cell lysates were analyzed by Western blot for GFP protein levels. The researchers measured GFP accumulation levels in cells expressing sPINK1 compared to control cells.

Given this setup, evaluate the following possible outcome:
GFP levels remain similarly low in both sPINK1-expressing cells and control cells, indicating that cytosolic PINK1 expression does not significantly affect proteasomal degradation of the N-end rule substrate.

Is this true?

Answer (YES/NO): NO